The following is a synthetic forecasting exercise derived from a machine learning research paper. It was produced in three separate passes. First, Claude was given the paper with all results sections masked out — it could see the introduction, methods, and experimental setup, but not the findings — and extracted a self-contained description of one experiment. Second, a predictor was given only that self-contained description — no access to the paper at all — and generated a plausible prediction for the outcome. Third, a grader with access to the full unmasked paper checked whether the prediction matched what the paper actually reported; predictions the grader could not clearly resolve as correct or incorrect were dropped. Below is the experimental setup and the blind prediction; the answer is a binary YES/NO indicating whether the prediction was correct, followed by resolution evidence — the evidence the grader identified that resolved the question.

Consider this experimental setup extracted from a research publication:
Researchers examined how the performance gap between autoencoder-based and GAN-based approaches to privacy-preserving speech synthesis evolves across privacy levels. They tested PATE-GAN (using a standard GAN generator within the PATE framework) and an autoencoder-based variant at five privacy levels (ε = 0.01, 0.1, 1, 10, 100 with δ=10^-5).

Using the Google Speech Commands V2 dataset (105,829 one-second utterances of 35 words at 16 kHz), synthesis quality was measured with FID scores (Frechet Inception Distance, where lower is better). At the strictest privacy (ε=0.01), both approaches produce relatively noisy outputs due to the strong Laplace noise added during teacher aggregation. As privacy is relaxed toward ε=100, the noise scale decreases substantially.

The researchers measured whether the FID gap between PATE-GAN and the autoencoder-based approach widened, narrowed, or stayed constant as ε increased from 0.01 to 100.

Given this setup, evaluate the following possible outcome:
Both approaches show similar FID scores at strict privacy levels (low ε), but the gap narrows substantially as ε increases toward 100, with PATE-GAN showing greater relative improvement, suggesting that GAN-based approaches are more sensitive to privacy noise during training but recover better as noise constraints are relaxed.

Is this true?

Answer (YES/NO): NO